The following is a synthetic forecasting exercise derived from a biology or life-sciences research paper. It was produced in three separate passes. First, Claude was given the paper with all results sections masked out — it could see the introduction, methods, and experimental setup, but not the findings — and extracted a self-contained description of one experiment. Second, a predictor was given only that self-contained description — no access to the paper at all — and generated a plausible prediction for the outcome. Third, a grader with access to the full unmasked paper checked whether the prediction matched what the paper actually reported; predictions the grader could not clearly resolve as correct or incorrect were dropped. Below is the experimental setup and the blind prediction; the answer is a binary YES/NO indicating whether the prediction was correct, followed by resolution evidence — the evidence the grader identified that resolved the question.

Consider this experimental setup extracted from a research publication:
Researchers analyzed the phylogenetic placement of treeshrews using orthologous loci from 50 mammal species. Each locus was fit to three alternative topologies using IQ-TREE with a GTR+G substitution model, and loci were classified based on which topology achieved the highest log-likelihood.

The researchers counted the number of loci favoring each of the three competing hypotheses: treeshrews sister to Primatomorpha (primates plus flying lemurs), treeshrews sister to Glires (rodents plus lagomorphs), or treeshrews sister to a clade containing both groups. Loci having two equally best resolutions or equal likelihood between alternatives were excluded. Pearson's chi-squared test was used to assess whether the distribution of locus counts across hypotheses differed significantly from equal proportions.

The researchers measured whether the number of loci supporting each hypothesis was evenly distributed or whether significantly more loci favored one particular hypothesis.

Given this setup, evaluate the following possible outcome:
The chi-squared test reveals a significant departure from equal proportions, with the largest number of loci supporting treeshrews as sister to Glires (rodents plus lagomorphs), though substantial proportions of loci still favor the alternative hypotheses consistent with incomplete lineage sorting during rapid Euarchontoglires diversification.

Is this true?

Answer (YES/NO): YES